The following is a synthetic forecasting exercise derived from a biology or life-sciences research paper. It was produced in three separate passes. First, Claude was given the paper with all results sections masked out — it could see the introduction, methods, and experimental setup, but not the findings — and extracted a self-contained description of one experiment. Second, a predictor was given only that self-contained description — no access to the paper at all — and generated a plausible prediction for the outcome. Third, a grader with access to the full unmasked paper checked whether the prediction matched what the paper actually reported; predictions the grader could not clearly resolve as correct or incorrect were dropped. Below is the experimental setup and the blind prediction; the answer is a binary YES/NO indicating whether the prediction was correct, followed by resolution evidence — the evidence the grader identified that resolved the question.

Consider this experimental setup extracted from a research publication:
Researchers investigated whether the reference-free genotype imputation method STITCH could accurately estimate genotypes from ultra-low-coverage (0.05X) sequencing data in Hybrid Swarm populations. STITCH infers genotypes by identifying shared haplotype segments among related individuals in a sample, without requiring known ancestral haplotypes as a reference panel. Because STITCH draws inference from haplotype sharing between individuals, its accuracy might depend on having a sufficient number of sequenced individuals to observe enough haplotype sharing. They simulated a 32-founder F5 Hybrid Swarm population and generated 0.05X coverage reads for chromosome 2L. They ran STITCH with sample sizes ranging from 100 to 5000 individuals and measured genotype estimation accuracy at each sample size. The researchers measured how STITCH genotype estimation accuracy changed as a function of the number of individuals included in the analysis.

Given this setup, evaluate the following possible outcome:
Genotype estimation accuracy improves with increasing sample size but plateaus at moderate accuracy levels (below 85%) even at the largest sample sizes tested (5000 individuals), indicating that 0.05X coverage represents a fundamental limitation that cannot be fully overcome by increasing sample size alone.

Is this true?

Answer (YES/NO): NO